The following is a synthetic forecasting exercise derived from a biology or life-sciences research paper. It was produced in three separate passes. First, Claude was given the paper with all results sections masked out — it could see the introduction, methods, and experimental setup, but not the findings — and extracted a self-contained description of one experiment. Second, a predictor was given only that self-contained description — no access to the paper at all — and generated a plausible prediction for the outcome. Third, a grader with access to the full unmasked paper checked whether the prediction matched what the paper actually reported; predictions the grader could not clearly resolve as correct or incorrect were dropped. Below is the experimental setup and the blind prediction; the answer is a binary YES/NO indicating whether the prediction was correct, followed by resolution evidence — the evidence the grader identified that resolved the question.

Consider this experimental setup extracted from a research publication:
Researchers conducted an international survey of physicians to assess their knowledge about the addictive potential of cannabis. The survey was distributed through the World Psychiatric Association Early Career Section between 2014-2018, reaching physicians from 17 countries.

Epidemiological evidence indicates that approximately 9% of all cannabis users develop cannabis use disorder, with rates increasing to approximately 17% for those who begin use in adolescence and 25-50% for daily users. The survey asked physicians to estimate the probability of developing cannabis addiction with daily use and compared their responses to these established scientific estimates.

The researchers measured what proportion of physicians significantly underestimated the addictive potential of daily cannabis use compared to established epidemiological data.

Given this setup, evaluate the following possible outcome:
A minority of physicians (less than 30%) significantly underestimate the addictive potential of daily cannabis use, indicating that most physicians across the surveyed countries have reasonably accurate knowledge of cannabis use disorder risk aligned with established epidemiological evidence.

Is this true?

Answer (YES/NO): NO